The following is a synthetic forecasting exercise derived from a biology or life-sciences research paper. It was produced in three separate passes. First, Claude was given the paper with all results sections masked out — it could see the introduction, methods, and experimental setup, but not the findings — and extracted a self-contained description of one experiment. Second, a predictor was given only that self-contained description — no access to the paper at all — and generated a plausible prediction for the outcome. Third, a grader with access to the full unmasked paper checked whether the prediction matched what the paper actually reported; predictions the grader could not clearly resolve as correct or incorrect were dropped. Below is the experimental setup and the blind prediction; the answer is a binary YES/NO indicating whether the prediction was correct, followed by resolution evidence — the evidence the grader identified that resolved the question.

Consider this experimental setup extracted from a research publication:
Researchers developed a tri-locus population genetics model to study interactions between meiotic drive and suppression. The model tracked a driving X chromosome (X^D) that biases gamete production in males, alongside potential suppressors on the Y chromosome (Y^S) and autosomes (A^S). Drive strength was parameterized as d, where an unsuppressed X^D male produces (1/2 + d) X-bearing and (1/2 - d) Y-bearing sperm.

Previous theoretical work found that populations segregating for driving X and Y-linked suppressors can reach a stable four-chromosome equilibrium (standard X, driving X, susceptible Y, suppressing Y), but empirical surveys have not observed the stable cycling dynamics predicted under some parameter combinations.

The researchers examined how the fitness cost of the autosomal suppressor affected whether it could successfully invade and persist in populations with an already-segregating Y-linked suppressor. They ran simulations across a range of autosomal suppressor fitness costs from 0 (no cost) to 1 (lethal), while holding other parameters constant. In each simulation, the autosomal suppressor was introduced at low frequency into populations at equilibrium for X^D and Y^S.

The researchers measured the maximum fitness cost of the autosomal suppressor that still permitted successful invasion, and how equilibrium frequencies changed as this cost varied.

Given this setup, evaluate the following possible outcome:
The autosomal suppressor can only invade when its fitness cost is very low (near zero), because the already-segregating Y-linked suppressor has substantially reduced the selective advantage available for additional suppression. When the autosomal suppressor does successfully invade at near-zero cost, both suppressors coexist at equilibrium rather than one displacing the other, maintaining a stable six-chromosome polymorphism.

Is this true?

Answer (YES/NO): NO